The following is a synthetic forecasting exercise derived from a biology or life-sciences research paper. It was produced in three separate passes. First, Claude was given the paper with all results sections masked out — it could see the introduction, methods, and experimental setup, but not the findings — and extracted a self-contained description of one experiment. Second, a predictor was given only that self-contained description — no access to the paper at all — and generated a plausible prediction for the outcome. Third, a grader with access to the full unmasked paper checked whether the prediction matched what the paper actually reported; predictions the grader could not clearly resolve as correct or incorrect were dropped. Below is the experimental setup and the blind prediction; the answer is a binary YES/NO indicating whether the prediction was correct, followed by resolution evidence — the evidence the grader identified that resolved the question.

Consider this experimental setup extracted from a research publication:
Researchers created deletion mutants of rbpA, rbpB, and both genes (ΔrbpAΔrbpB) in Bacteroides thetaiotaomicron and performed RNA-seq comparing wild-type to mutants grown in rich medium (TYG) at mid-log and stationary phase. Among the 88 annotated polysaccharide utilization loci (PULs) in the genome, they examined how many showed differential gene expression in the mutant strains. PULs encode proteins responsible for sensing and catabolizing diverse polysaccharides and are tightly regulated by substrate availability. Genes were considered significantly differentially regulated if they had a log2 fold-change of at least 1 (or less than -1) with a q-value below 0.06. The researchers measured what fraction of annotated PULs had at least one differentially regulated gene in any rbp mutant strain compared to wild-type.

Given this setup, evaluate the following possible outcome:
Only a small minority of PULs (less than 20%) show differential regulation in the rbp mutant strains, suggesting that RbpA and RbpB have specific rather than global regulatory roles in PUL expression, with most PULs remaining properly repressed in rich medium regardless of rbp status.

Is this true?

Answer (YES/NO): NO